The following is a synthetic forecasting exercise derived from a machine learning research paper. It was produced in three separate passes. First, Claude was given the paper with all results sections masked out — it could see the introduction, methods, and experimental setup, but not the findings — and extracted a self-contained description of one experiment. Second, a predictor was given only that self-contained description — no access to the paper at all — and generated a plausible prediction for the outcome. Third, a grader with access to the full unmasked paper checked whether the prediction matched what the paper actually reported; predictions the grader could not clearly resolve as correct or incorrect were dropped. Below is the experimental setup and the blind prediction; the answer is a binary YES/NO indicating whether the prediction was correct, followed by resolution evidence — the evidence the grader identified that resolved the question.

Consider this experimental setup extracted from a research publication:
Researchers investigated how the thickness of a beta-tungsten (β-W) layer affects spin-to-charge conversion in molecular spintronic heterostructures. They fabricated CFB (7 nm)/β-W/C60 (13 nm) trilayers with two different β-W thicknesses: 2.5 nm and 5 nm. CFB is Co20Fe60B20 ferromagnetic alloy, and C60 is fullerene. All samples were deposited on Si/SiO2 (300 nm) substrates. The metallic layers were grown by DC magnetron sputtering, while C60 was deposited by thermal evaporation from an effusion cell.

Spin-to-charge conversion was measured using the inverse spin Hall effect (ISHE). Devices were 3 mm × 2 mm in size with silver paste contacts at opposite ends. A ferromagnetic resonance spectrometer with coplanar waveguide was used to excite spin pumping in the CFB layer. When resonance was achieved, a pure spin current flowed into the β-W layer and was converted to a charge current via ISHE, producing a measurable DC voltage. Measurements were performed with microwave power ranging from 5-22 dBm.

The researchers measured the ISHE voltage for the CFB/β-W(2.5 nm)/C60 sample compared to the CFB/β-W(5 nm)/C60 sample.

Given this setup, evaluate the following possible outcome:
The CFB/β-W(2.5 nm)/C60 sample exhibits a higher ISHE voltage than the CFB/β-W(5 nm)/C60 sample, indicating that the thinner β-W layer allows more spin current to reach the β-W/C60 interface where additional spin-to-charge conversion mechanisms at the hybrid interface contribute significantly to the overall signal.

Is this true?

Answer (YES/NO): YES